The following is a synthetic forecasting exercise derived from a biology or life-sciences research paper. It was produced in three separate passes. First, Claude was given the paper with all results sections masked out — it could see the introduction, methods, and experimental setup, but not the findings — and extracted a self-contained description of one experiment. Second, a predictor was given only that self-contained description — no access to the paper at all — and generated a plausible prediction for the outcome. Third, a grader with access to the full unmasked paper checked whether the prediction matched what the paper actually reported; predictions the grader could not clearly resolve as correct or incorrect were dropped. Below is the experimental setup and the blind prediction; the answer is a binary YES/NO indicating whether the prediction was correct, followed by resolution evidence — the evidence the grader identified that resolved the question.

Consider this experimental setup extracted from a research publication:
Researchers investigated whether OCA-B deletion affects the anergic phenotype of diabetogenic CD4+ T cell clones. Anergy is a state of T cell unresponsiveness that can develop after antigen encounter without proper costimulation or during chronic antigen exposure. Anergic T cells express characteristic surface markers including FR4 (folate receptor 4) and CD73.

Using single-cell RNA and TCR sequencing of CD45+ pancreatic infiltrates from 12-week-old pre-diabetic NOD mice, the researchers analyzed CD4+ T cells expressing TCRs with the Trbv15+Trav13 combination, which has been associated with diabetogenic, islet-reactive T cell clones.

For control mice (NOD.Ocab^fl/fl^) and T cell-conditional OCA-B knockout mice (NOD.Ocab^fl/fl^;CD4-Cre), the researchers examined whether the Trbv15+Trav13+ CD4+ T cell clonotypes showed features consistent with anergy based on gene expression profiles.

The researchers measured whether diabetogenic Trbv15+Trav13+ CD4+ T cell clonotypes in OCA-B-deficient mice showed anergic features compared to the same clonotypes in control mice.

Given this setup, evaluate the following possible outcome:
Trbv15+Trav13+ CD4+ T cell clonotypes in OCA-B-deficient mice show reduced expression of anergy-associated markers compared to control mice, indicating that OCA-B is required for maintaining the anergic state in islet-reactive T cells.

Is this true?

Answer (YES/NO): NO